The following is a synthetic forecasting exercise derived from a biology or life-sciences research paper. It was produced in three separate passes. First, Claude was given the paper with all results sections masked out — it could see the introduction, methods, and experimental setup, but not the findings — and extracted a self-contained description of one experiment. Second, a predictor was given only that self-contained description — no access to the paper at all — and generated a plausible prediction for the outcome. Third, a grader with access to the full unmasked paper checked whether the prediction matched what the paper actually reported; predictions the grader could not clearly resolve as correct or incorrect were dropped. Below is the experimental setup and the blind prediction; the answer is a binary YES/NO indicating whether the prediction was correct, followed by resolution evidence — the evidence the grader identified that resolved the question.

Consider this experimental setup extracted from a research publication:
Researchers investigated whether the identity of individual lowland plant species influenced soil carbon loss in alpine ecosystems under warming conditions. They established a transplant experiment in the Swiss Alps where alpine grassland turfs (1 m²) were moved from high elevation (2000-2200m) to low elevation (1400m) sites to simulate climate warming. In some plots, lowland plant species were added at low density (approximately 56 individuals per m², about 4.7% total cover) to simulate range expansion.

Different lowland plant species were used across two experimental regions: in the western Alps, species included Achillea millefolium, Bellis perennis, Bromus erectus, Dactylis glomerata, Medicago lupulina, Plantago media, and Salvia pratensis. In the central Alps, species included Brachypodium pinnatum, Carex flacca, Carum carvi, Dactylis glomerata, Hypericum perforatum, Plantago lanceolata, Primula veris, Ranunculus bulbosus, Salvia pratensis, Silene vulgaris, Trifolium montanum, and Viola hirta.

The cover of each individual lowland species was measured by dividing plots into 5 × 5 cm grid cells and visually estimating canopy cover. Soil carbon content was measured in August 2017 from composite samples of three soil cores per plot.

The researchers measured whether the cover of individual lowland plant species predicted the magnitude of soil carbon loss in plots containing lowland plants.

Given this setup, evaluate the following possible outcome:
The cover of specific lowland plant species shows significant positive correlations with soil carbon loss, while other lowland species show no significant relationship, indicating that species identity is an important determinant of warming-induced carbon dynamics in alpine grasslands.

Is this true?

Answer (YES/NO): NO